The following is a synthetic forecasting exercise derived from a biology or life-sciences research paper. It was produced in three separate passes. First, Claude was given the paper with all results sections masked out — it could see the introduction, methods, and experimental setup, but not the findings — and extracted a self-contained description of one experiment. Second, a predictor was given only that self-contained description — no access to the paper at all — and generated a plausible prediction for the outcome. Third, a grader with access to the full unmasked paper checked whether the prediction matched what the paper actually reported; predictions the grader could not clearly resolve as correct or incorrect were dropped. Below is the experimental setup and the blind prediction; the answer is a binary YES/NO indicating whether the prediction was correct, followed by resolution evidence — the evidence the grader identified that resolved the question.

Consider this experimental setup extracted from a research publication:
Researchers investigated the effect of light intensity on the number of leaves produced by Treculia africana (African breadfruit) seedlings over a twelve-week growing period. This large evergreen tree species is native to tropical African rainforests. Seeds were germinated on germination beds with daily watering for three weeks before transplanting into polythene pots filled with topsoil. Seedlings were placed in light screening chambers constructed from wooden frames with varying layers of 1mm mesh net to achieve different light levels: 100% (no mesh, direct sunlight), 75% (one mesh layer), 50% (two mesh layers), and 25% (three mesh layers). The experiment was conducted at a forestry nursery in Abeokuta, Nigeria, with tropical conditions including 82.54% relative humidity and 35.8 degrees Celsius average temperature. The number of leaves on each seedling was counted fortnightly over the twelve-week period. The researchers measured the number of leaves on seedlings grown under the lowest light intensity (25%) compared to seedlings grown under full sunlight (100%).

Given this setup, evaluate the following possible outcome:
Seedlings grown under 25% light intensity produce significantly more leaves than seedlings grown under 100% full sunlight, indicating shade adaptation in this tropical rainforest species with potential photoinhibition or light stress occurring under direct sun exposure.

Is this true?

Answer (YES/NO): YES